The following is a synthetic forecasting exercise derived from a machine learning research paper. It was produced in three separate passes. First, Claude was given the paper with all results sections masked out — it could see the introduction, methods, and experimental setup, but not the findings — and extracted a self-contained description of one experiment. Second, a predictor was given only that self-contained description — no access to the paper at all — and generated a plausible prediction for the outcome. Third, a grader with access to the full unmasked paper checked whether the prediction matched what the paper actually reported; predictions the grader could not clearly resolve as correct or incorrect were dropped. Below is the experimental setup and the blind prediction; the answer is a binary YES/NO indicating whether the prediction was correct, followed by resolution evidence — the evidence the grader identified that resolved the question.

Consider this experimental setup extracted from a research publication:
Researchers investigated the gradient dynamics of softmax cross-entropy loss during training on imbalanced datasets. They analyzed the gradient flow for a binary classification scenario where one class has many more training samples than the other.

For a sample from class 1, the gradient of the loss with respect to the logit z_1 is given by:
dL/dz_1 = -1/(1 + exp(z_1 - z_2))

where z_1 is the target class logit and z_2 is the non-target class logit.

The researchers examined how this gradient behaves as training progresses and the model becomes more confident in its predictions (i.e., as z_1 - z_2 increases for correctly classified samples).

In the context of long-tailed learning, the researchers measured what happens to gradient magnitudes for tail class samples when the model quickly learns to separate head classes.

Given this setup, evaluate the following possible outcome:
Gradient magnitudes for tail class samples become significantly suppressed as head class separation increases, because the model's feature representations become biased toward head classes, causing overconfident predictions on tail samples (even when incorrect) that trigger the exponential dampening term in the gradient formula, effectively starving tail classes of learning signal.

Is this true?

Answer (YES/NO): NO